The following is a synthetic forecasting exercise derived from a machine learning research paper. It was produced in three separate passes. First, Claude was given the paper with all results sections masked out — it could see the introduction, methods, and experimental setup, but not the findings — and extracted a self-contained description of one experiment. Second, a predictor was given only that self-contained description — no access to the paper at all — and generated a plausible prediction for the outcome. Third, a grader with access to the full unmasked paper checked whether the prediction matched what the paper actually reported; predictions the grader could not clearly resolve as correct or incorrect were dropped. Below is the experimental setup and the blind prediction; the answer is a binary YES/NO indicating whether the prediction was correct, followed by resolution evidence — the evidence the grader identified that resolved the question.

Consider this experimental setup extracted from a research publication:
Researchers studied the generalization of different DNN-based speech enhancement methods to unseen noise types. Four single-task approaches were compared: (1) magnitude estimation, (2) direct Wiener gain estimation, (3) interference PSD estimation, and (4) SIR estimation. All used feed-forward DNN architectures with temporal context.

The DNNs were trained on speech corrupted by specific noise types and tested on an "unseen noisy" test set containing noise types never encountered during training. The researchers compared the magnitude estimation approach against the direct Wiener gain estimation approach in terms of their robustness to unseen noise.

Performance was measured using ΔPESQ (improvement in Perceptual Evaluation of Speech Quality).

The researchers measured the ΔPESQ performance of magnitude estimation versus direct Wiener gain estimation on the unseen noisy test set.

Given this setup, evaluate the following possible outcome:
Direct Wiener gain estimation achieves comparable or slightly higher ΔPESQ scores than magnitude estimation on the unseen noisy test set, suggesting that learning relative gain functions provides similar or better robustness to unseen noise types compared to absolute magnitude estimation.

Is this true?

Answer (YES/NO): NO